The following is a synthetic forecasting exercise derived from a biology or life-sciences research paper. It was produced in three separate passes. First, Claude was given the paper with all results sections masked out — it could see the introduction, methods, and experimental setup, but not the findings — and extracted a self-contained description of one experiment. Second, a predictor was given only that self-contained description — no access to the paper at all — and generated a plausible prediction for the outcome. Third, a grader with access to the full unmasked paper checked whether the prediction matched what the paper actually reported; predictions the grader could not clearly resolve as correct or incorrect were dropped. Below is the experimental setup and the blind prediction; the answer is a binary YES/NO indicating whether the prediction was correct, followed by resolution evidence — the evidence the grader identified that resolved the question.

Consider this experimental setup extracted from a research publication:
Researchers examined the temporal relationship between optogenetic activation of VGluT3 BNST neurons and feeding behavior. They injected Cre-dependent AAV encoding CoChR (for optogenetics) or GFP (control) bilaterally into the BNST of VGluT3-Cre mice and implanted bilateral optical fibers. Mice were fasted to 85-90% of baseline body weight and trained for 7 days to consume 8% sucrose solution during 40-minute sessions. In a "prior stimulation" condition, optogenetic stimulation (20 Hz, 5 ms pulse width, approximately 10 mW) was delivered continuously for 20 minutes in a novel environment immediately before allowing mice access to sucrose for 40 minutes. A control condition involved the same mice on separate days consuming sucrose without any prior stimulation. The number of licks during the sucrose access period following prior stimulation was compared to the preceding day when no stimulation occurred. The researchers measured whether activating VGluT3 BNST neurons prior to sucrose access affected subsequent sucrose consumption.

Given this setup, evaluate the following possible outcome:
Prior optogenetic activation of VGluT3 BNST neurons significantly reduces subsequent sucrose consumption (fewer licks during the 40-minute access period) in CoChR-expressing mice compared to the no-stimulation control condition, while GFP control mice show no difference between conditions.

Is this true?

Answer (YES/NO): NO